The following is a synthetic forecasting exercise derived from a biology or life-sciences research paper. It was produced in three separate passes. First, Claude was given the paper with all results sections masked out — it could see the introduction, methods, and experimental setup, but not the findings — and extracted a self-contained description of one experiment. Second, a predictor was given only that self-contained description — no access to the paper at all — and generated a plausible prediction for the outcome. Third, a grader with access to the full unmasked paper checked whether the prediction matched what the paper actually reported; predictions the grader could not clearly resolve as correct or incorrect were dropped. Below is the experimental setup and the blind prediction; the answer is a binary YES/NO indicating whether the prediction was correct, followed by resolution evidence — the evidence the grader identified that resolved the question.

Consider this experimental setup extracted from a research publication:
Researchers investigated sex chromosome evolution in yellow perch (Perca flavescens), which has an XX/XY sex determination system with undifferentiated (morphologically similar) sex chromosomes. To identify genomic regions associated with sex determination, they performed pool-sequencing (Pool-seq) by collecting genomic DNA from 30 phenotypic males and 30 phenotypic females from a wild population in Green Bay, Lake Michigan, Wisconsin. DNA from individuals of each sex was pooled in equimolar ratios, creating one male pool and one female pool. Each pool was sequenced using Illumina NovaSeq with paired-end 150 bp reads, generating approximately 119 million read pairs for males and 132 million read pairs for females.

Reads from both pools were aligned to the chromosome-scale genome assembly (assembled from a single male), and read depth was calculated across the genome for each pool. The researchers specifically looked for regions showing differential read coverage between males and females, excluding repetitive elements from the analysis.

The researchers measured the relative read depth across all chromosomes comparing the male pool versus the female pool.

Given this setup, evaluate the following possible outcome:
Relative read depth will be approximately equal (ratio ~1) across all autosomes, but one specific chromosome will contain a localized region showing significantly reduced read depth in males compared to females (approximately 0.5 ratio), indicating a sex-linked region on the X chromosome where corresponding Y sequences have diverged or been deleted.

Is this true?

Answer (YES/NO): NO